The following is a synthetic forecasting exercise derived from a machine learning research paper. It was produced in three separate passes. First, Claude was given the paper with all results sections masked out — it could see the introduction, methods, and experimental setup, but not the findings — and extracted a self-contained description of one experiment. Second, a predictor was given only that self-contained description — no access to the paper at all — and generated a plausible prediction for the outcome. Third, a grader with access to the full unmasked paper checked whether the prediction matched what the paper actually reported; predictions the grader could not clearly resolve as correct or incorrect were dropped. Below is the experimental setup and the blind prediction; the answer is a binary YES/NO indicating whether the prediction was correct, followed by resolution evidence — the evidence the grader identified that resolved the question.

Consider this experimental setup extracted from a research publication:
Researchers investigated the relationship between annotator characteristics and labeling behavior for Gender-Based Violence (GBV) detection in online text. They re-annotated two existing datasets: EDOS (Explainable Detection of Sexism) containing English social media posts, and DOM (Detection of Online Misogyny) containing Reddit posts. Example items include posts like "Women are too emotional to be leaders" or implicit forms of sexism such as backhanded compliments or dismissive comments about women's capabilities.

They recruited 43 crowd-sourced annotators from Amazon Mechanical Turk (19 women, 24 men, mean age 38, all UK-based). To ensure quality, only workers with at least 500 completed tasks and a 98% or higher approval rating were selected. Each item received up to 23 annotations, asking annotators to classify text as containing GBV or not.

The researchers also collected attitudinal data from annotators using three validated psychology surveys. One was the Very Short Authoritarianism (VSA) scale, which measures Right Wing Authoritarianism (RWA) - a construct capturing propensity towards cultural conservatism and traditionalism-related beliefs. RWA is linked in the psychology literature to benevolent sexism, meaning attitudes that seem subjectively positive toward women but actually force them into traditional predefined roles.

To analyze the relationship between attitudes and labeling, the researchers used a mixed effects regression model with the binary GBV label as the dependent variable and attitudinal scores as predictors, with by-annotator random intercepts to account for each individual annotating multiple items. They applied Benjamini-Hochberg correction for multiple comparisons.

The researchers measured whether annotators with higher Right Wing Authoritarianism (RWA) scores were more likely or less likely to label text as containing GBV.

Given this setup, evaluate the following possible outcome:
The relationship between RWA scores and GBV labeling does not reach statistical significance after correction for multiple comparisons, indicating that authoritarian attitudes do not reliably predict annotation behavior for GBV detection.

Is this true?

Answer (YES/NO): NO